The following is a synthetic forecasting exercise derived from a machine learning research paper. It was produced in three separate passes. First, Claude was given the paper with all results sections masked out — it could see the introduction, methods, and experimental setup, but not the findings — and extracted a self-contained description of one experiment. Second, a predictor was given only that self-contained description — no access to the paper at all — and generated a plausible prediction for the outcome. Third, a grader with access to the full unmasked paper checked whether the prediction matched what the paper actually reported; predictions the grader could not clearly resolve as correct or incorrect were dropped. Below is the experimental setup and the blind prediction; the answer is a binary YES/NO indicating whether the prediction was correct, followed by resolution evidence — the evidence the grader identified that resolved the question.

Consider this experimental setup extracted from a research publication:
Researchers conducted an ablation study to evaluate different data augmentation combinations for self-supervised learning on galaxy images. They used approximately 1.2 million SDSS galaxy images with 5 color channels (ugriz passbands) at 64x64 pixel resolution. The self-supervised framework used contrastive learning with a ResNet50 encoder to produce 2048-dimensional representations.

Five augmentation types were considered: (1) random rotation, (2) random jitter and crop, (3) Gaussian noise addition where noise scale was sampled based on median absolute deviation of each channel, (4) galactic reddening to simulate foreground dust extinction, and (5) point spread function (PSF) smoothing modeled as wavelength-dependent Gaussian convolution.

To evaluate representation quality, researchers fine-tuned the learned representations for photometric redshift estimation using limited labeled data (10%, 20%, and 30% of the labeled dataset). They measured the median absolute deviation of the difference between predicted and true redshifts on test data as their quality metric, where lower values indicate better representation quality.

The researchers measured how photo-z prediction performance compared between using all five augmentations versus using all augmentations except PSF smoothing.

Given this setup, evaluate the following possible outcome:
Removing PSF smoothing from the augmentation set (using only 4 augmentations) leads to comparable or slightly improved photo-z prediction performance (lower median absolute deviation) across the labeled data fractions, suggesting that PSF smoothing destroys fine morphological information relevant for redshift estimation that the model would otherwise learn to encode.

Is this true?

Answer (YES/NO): YES